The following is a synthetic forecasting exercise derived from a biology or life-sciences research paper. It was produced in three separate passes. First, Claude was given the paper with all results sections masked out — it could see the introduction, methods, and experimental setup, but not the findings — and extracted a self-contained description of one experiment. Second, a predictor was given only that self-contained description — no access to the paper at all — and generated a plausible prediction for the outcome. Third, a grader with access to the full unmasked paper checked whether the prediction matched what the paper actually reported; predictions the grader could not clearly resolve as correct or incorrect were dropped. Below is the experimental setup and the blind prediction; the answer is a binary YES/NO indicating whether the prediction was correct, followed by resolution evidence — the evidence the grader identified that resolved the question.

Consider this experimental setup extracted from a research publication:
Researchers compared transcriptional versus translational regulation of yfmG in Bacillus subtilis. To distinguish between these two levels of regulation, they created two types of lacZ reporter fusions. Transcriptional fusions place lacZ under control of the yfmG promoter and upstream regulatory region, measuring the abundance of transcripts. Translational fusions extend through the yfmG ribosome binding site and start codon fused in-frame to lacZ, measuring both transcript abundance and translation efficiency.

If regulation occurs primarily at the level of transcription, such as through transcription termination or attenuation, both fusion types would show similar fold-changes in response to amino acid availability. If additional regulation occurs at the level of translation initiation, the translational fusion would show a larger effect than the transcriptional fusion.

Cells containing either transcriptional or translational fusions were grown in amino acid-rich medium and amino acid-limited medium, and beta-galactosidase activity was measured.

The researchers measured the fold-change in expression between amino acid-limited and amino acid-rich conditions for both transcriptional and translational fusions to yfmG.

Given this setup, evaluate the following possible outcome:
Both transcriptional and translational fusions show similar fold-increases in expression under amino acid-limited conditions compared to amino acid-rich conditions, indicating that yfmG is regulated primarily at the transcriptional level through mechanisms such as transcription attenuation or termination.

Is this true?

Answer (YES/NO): NO